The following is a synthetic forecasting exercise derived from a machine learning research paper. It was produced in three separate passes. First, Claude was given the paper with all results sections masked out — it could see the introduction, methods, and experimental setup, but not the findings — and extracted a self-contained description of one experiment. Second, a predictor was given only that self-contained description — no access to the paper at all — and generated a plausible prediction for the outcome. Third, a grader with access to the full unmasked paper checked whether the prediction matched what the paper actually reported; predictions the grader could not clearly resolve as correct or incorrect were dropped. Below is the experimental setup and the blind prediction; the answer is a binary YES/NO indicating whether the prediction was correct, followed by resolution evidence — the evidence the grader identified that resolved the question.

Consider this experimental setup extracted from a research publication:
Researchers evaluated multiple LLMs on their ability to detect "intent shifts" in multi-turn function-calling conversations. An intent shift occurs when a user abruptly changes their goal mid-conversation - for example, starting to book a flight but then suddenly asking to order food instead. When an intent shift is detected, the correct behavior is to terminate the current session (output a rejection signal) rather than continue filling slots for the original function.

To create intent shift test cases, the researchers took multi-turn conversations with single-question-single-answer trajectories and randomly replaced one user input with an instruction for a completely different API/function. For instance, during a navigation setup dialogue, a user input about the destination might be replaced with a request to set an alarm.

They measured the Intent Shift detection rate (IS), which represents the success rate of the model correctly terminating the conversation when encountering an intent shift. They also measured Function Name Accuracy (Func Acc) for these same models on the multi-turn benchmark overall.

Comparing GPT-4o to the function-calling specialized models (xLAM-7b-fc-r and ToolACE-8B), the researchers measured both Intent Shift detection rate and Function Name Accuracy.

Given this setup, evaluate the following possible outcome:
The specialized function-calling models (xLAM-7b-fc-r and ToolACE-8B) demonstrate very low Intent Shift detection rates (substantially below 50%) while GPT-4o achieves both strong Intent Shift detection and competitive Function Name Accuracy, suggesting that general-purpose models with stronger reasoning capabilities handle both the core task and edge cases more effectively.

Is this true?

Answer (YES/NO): YES